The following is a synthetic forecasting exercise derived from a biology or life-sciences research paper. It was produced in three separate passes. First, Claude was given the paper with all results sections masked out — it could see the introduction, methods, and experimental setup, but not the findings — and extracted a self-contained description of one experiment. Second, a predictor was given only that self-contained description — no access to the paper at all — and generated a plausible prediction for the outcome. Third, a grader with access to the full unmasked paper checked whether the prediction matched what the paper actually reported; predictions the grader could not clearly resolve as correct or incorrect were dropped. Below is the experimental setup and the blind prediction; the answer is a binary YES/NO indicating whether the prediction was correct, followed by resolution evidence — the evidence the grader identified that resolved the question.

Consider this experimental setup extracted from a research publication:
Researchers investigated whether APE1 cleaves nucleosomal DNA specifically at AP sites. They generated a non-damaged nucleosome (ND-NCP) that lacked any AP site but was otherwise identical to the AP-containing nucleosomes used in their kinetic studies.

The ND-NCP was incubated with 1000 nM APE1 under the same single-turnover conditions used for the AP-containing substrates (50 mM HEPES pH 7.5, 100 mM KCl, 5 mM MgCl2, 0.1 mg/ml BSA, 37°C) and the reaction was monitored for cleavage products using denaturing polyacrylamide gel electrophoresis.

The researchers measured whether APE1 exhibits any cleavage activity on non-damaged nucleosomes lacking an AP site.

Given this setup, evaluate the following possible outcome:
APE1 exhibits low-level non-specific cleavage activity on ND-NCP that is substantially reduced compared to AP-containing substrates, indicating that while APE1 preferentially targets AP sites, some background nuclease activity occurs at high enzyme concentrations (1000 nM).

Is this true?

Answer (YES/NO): NO